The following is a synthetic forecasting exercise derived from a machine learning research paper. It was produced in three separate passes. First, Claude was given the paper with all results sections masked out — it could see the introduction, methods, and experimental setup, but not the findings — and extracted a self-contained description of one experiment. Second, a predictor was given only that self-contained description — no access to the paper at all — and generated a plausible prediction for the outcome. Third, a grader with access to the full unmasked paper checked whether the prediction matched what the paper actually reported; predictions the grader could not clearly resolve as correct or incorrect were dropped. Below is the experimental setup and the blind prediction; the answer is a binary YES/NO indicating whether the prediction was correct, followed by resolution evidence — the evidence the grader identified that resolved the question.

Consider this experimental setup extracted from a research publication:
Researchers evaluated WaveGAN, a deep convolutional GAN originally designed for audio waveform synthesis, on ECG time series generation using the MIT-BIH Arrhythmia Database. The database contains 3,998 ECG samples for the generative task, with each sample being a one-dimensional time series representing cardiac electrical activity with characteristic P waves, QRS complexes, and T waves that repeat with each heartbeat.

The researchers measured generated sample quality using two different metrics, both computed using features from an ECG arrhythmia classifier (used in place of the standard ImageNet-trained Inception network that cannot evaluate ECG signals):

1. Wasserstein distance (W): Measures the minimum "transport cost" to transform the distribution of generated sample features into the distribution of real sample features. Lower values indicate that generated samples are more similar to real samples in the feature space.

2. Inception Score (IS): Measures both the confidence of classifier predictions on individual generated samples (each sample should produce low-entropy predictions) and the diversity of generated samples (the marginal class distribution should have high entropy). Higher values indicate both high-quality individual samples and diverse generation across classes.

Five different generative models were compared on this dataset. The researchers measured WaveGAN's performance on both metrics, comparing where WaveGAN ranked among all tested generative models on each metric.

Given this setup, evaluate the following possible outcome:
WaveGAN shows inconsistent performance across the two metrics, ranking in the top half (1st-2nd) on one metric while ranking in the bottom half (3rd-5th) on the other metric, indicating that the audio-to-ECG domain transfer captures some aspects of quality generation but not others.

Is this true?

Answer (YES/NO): YES